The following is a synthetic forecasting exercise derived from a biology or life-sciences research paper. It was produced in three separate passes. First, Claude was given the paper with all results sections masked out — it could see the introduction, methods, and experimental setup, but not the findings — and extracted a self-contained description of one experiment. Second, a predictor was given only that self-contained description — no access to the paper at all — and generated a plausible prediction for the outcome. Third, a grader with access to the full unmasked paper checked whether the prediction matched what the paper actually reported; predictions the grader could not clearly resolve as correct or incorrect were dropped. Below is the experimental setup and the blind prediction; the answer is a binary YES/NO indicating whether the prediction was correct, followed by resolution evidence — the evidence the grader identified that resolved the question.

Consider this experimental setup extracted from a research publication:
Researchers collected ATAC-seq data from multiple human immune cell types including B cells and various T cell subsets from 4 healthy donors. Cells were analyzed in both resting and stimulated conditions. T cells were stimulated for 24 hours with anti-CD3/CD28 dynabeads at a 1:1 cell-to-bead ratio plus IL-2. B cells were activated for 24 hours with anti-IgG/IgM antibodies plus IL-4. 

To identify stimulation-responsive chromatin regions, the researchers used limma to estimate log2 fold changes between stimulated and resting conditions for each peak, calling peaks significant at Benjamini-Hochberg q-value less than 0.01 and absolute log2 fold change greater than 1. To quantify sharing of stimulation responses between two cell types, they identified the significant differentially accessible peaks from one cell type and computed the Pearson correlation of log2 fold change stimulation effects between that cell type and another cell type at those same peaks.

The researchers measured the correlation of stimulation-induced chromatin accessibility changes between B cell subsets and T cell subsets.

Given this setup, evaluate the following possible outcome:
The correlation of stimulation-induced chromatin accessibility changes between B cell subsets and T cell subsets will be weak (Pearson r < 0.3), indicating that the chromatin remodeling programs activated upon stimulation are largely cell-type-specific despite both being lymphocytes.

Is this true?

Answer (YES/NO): NO